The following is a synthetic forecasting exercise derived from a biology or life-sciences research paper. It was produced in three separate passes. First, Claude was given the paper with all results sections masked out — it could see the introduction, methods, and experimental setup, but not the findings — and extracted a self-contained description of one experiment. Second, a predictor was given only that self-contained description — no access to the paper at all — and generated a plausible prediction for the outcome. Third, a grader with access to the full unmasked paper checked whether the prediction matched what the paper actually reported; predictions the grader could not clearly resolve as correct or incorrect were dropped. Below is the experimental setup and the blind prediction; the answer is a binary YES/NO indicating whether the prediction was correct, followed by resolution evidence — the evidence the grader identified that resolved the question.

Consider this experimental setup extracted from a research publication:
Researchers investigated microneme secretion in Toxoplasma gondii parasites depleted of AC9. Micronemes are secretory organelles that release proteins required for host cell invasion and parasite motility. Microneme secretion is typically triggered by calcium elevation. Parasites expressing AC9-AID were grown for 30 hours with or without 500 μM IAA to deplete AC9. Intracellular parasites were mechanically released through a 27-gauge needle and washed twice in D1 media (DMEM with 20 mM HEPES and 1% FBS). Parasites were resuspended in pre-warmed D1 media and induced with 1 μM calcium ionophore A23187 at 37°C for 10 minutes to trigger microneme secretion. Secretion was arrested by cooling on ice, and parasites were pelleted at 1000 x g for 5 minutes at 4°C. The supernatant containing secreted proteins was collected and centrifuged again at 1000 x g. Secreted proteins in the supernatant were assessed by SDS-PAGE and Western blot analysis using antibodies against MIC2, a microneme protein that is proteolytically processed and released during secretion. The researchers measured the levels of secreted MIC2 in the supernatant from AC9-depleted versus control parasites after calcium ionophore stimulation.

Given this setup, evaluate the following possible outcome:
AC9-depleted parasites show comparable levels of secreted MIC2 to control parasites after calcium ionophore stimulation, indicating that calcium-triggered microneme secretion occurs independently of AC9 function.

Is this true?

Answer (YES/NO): NO